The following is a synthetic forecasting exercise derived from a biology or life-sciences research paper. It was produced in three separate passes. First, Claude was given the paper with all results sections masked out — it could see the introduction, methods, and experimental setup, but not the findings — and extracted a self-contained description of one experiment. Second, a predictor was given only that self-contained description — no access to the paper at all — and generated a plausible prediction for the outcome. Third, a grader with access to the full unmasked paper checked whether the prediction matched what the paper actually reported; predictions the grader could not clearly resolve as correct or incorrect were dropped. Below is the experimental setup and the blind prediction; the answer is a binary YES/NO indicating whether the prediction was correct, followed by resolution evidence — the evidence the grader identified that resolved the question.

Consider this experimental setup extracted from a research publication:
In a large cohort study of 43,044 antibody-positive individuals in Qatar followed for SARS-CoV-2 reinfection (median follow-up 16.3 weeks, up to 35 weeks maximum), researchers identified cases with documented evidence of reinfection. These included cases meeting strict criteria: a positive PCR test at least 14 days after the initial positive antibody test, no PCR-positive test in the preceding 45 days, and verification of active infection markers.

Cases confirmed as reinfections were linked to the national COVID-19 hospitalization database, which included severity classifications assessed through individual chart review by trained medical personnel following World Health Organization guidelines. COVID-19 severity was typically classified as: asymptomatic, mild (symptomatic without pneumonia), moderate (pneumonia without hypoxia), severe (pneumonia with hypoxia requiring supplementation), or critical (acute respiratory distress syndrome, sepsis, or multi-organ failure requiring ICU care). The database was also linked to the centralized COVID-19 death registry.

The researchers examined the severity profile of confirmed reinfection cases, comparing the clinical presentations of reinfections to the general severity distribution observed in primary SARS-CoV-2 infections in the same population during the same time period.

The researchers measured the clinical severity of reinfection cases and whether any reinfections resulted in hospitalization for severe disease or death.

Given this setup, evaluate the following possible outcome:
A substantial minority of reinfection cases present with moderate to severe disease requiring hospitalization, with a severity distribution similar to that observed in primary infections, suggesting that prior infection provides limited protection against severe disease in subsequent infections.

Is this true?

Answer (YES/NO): NO